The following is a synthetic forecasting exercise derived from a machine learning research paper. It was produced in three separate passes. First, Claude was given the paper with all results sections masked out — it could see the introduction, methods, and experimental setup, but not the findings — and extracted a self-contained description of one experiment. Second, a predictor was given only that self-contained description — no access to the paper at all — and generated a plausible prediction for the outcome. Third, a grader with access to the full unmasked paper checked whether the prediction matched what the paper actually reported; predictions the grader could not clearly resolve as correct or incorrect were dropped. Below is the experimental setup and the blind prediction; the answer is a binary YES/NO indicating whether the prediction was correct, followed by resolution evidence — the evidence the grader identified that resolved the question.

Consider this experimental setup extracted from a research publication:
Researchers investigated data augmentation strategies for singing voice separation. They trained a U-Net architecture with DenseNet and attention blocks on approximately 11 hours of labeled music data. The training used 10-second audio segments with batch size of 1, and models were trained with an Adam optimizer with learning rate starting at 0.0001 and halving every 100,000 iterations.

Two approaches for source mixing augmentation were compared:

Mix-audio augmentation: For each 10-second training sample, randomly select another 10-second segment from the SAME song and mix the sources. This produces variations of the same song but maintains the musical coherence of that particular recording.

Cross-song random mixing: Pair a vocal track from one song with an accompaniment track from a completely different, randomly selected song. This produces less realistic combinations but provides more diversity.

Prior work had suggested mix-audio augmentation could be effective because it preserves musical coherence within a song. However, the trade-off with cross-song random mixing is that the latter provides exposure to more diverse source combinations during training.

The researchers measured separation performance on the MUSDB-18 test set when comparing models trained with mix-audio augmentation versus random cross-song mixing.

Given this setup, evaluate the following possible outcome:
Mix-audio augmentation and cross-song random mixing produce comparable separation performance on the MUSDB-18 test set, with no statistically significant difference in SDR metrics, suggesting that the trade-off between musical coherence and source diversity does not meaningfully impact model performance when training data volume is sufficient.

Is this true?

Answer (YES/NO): NO